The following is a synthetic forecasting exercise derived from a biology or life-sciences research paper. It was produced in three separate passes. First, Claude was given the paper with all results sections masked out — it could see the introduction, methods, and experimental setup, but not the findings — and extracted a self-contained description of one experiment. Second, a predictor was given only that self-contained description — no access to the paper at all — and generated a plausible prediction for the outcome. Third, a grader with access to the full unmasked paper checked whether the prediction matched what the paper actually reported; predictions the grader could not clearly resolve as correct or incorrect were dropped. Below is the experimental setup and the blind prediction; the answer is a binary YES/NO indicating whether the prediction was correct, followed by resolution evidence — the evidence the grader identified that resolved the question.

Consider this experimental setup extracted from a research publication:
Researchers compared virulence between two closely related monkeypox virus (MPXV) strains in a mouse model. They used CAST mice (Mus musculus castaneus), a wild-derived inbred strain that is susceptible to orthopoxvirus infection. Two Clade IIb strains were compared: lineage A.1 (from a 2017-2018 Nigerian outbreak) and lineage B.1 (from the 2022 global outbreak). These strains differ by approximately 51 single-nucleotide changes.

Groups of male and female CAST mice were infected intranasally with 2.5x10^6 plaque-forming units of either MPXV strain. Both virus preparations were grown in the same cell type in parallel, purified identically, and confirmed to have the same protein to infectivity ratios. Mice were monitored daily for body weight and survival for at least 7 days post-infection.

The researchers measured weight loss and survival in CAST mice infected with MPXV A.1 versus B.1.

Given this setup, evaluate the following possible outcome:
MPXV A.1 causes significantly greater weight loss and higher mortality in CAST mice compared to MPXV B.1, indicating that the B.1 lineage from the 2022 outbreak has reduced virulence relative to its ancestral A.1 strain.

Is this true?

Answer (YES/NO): YES